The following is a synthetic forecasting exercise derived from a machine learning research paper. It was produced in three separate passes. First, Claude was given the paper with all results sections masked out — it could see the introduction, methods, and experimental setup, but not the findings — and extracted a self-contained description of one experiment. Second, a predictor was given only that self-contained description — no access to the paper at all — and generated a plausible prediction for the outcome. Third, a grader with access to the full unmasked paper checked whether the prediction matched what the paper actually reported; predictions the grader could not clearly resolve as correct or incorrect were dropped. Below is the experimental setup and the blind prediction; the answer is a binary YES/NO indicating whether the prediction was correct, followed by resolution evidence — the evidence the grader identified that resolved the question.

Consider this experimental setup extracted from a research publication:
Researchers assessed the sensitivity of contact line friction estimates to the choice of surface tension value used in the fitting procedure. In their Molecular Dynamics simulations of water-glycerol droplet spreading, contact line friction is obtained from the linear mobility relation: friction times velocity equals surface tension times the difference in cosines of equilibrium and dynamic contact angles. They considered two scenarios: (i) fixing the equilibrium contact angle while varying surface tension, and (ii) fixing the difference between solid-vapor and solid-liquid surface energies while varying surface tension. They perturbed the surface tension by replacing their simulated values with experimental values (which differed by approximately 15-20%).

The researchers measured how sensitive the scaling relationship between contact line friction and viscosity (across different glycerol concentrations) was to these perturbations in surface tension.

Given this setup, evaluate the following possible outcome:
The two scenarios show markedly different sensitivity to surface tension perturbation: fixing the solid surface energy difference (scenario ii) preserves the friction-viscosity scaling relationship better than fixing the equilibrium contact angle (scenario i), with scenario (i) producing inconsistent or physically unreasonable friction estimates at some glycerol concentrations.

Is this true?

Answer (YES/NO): NO